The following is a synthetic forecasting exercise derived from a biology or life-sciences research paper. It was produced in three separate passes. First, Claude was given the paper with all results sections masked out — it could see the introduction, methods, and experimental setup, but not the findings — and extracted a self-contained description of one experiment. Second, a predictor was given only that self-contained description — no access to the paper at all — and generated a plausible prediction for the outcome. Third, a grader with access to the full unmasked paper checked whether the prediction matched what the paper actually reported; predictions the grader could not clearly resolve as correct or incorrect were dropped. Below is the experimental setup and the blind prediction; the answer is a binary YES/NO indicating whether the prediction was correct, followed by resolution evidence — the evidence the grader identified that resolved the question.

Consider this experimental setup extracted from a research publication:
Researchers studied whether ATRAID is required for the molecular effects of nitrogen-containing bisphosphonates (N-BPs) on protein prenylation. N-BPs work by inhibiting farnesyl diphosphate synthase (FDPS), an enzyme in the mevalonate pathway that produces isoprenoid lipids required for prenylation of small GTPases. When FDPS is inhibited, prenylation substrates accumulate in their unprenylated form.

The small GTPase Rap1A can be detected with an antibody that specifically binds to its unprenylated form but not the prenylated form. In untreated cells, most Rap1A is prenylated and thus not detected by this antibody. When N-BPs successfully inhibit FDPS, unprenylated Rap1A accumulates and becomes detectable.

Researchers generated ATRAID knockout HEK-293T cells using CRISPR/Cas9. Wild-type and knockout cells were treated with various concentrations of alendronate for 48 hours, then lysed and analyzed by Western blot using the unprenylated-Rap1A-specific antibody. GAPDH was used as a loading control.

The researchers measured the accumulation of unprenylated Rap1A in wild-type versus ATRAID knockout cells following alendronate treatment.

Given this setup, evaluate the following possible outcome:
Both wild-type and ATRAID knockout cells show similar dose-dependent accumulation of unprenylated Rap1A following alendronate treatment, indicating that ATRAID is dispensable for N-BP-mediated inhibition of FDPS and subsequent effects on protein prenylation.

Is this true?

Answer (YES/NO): NO